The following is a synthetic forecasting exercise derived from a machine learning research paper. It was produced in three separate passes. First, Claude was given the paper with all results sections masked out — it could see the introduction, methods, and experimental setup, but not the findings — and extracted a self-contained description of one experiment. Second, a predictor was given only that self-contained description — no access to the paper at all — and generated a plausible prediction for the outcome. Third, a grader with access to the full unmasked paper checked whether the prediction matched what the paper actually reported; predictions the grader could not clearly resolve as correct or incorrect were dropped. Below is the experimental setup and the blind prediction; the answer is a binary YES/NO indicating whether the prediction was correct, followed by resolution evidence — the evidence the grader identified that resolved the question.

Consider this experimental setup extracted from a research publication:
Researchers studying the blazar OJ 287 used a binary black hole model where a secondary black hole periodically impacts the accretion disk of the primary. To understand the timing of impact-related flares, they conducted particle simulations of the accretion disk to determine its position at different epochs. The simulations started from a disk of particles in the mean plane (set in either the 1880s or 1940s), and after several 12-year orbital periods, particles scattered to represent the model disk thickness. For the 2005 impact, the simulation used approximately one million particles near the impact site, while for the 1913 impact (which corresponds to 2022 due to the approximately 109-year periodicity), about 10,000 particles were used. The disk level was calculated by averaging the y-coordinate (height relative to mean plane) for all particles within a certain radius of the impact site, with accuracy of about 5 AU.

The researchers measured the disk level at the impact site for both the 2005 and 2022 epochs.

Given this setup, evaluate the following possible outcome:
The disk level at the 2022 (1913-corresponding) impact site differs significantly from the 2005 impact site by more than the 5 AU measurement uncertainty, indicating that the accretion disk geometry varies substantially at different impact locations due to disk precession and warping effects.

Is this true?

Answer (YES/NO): YES